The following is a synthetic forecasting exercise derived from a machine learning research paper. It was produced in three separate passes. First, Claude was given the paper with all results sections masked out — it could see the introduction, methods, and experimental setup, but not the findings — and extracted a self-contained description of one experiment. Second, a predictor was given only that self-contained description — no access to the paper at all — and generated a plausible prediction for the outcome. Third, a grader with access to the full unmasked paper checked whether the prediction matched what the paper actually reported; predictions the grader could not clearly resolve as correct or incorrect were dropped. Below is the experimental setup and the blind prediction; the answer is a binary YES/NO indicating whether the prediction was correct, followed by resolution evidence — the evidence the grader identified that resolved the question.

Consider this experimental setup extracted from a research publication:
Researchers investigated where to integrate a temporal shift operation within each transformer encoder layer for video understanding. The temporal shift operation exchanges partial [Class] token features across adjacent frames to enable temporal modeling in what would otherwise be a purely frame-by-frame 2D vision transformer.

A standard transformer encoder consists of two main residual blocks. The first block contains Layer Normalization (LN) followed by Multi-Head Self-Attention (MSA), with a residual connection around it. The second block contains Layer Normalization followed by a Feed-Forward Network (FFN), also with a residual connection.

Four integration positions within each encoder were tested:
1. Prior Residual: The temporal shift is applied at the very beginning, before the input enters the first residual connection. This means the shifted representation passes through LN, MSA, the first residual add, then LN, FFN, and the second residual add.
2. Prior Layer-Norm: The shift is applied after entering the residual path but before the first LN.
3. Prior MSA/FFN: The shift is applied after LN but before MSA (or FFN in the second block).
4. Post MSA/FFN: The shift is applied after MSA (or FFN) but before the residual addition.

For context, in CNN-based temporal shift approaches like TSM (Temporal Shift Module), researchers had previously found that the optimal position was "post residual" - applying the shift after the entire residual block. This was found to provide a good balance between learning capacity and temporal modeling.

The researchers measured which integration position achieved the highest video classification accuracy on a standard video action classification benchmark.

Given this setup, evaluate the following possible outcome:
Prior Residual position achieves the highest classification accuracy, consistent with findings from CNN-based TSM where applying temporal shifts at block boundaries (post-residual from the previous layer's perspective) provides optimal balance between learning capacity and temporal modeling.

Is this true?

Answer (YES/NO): NO